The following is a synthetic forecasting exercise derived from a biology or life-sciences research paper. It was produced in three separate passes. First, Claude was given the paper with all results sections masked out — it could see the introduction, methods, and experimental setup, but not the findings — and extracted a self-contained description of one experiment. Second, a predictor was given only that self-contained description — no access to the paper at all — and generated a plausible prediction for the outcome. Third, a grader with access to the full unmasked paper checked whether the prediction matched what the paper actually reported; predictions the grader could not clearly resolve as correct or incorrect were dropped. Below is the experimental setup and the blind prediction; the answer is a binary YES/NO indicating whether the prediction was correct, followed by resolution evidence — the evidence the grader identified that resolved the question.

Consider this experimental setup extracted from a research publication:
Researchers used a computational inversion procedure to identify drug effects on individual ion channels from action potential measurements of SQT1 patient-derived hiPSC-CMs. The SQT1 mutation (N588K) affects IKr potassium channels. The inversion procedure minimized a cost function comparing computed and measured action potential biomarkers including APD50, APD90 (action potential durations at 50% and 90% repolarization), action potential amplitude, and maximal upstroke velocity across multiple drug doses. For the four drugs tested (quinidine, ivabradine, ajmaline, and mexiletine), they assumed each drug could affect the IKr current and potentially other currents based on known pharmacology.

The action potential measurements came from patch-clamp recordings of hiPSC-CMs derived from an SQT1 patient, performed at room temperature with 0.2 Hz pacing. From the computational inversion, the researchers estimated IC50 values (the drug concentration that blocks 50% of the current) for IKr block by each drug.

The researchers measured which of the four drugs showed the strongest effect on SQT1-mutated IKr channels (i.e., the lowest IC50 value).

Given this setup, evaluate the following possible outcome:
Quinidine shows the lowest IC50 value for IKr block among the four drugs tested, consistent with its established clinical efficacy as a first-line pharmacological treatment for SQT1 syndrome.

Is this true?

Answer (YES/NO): YES